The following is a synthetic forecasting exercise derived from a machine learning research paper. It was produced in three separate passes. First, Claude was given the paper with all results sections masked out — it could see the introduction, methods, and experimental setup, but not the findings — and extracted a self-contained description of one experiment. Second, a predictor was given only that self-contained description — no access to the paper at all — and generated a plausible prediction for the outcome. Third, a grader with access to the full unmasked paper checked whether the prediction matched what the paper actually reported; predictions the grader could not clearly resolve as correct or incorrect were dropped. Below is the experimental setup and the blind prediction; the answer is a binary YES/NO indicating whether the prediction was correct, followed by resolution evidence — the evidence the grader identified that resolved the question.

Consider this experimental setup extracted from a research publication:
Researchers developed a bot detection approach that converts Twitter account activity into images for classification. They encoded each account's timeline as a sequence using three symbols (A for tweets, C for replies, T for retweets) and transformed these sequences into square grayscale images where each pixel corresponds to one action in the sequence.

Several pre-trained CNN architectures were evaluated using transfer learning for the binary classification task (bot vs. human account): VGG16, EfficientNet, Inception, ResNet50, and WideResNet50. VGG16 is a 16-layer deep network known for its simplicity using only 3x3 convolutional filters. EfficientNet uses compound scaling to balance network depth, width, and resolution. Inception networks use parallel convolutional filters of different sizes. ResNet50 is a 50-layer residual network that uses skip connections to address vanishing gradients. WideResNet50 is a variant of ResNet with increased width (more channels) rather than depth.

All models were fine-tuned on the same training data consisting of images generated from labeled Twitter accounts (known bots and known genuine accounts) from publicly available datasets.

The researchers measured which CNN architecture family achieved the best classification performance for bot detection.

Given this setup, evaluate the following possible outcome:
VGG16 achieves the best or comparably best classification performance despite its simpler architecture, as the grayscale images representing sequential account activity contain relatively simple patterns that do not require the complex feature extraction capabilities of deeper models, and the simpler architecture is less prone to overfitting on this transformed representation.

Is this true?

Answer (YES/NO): NO